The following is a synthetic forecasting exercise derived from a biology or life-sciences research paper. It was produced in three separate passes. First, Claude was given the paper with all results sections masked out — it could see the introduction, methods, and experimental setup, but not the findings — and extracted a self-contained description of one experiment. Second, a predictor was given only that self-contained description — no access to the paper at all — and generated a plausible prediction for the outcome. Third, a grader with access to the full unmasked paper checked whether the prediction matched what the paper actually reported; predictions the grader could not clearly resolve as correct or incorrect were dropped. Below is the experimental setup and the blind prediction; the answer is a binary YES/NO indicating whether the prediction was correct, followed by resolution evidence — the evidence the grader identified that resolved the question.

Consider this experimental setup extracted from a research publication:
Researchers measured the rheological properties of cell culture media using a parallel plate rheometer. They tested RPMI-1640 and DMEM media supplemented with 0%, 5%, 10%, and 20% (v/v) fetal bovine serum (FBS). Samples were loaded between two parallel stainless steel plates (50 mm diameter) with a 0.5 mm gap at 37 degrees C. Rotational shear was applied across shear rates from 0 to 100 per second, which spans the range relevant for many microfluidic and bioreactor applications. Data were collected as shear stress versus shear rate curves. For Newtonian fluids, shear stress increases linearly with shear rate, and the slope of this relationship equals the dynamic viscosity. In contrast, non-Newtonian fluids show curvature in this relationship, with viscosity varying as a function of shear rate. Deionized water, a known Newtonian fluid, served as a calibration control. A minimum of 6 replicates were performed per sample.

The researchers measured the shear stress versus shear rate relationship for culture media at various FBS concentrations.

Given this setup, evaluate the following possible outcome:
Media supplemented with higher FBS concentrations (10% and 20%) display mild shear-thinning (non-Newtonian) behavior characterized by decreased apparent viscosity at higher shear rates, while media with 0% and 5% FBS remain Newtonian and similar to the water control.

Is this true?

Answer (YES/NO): NO